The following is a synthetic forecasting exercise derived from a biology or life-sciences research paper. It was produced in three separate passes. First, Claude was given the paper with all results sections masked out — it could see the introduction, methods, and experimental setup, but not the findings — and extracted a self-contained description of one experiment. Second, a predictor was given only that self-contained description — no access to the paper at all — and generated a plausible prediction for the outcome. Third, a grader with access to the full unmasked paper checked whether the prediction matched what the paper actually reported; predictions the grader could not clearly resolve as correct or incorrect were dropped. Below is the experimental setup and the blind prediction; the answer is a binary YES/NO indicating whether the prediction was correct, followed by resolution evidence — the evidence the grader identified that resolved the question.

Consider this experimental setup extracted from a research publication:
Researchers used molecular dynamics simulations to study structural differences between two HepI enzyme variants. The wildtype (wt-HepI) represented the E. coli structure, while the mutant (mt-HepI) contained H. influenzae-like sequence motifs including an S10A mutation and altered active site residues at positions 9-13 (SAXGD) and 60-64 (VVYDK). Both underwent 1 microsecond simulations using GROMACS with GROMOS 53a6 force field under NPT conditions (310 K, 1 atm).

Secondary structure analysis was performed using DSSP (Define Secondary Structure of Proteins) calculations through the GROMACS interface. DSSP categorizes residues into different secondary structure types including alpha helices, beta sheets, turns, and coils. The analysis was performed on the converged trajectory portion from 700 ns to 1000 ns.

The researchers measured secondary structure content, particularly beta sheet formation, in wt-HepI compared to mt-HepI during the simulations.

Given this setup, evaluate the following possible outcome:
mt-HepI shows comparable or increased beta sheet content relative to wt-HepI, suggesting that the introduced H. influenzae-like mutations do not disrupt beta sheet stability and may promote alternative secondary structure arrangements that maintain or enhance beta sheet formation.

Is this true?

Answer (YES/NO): YES